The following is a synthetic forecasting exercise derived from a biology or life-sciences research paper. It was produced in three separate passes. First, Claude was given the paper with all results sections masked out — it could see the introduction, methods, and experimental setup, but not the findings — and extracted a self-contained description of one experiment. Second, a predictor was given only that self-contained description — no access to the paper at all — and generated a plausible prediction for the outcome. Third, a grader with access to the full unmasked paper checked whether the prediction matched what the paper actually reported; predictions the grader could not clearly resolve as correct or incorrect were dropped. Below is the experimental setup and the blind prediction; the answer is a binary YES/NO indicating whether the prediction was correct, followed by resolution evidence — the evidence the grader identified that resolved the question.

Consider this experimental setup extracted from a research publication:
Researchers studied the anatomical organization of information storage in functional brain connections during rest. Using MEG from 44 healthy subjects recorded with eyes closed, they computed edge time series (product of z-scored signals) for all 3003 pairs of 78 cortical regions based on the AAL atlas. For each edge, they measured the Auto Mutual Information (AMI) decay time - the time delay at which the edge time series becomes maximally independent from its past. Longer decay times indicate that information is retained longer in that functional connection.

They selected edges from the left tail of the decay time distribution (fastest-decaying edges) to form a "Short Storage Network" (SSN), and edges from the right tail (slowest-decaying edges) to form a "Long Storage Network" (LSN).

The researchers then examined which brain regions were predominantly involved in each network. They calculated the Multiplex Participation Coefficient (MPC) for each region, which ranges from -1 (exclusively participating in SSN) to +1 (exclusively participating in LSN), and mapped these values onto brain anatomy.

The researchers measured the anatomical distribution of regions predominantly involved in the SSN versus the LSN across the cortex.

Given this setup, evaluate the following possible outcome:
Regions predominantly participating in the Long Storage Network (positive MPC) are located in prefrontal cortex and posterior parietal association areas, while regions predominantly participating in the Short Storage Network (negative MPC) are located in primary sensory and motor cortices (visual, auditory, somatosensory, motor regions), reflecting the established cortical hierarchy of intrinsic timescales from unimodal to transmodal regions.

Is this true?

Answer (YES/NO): NO